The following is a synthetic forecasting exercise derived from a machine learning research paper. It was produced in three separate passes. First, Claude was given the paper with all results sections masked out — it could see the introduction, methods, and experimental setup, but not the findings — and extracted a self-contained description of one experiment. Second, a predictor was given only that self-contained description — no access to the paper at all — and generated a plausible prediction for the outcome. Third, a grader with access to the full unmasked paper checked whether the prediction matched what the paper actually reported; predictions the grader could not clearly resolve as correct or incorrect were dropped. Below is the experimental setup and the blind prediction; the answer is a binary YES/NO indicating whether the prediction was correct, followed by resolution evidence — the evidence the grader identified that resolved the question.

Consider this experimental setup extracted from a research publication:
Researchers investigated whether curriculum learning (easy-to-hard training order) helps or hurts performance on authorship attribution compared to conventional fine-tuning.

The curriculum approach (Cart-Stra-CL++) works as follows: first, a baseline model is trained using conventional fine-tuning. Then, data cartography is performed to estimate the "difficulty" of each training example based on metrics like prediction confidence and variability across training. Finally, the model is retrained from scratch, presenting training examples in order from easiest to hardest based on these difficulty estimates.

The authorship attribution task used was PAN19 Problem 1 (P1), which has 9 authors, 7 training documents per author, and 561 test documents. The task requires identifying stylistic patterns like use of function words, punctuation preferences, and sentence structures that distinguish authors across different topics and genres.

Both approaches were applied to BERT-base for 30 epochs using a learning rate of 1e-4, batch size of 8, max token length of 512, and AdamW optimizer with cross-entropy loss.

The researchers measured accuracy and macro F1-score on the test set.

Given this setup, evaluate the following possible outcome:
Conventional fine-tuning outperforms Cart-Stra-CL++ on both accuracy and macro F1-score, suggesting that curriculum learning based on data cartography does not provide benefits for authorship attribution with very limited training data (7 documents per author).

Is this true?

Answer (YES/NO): YES